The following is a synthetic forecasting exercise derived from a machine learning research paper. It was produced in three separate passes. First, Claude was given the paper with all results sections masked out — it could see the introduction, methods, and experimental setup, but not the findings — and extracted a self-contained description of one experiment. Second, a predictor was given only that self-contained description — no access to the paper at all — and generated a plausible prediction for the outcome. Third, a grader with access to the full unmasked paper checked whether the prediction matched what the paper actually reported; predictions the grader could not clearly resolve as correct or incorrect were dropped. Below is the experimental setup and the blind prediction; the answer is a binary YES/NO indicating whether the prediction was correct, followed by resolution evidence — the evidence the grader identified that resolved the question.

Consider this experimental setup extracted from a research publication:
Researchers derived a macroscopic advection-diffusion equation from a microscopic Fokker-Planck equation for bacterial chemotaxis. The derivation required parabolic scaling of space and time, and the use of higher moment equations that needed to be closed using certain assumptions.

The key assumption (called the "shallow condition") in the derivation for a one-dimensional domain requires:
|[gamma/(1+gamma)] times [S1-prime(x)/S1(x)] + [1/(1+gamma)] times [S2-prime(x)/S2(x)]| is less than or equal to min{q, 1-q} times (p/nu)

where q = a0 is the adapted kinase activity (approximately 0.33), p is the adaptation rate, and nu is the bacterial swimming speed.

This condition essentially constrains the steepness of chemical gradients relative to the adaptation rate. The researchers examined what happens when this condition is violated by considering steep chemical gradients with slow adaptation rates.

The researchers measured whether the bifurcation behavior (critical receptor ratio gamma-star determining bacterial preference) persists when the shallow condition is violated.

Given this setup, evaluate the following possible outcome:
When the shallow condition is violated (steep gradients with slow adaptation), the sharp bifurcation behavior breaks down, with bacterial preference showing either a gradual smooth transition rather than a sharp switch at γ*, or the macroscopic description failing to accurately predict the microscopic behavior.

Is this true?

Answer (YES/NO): NO